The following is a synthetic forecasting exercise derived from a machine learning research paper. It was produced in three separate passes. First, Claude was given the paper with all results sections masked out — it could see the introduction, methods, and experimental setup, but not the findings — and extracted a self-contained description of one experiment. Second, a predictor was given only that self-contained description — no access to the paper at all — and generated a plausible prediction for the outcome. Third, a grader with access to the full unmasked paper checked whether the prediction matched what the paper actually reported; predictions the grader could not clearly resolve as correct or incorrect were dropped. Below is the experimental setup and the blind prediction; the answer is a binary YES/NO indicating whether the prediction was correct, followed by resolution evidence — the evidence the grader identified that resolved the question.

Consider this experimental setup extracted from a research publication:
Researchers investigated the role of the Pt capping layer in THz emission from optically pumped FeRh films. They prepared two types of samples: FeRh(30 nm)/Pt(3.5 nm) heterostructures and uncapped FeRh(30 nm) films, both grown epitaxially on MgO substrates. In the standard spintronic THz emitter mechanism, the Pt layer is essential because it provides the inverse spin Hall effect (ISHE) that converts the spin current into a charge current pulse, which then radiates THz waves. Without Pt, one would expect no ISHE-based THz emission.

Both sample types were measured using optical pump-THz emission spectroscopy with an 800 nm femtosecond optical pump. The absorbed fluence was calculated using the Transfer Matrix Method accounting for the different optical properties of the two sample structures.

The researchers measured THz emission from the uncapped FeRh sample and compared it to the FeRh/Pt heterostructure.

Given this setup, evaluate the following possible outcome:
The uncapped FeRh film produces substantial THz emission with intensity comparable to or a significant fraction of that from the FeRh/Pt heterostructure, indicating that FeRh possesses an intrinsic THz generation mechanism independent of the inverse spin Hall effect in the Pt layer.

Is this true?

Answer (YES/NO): NO